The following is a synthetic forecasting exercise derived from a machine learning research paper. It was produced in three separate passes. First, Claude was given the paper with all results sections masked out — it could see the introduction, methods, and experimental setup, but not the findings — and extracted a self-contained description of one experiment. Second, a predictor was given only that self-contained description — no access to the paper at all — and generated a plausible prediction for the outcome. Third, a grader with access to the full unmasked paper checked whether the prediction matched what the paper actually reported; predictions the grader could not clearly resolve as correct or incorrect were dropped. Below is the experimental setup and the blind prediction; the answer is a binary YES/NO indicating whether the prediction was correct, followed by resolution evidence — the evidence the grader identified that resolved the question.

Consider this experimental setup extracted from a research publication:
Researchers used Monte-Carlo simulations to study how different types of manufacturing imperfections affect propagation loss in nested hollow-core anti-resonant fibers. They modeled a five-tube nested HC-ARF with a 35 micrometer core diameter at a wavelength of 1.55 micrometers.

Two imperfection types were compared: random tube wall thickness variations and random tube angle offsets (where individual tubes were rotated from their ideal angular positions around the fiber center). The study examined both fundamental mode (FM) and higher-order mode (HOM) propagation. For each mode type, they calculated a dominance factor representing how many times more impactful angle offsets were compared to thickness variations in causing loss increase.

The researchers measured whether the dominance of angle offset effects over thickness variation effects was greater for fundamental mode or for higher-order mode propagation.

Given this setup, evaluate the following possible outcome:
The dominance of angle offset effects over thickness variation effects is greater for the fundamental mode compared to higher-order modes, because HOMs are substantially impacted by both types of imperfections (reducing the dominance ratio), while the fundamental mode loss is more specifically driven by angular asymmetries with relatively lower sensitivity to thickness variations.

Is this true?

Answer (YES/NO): NO